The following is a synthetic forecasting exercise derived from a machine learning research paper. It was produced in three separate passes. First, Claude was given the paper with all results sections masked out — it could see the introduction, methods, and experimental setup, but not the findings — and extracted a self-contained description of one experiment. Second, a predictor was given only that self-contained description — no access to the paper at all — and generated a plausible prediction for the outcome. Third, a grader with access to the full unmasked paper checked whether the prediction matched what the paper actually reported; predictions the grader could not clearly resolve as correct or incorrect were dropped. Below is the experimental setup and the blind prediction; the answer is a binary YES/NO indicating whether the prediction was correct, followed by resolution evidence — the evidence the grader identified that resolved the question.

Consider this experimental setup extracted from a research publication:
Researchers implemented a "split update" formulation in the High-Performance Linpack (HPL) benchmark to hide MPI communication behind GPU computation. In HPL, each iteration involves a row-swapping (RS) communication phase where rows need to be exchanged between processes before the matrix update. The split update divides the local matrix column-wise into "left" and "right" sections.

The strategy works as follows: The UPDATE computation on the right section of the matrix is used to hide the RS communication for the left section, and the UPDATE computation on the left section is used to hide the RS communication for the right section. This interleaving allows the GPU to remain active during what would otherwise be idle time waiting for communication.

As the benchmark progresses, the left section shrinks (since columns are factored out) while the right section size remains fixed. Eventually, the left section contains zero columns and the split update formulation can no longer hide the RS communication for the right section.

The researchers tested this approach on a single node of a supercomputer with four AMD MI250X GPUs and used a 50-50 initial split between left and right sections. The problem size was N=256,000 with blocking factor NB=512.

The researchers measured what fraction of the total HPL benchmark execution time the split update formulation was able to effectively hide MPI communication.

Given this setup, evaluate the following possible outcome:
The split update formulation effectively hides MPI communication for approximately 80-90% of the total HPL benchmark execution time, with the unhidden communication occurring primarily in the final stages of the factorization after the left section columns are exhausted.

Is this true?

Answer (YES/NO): NO